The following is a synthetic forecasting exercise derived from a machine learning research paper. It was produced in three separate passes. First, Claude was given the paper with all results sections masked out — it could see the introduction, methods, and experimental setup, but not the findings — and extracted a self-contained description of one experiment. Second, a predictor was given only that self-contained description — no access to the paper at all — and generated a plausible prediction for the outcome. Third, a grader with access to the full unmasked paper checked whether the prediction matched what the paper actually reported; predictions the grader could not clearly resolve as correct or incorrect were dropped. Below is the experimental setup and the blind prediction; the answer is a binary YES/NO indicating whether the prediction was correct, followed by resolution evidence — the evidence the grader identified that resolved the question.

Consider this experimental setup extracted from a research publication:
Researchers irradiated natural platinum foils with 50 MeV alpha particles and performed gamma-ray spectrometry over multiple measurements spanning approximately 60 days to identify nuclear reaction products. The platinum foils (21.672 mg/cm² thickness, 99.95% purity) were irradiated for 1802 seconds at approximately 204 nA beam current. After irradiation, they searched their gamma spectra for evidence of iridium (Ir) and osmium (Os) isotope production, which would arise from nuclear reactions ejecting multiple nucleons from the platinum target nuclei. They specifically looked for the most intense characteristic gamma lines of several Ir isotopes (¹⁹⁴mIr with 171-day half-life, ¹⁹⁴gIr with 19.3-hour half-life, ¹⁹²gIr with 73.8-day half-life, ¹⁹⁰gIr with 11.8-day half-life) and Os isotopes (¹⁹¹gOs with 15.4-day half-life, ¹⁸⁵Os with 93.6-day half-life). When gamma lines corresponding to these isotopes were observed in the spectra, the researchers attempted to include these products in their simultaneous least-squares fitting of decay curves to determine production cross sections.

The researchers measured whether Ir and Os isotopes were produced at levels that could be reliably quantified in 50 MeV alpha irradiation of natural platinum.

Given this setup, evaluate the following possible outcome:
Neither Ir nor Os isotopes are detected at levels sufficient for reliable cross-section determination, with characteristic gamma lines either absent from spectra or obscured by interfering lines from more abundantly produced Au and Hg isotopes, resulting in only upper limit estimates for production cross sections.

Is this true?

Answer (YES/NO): NO